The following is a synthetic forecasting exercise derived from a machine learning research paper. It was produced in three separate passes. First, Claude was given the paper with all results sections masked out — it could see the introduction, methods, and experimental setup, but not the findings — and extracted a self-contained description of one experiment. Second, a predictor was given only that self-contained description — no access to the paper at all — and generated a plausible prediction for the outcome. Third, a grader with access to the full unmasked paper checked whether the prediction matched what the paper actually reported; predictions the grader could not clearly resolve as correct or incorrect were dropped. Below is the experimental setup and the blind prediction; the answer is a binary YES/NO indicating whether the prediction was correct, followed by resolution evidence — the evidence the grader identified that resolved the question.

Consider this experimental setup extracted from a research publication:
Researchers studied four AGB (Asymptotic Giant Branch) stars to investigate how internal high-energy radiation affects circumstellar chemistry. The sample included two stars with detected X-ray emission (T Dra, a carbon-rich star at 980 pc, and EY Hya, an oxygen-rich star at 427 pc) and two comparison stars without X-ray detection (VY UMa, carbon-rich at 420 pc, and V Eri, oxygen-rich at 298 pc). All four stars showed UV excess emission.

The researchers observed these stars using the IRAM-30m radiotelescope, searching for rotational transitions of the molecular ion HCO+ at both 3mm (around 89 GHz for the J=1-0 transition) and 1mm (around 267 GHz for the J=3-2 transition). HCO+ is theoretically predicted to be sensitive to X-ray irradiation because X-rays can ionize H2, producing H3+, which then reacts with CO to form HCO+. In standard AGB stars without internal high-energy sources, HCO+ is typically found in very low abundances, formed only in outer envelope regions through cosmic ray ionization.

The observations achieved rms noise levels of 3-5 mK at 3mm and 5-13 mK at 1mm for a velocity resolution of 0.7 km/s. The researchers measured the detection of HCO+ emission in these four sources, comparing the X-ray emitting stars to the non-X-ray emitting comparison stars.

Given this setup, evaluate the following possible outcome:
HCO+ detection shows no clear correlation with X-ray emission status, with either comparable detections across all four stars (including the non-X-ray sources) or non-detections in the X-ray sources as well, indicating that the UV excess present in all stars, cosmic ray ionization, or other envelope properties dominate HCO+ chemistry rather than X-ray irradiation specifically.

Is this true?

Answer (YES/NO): NO